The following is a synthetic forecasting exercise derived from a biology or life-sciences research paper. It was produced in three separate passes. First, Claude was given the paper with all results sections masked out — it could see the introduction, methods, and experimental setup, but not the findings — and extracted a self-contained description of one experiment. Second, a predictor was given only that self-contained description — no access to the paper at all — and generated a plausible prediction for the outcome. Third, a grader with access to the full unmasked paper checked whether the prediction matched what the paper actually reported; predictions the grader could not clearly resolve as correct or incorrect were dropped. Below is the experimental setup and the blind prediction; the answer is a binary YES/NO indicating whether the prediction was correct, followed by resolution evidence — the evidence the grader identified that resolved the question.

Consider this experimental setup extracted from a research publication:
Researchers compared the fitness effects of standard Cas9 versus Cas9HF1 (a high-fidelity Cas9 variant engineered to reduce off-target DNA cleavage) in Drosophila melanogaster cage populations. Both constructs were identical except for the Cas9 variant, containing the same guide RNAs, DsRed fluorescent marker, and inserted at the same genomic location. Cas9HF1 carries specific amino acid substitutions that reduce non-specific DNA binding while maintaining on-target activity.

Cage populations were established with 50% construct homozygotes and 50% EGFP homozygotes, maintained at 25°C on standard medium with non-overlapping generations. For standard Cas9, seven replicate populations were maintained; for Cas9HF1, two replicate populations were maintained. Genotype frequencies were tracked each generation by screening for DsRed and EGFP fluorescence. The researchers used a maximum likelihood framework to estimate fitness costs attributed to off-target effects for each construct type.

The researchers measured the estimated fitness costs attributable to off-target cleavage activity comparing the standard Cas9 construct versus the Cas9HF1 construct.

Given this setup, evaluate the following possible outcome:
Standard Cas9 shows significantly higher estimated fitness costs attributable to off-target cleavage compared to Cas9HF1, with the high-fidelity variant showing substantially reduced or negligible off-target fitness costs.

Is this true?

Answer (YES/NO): YES